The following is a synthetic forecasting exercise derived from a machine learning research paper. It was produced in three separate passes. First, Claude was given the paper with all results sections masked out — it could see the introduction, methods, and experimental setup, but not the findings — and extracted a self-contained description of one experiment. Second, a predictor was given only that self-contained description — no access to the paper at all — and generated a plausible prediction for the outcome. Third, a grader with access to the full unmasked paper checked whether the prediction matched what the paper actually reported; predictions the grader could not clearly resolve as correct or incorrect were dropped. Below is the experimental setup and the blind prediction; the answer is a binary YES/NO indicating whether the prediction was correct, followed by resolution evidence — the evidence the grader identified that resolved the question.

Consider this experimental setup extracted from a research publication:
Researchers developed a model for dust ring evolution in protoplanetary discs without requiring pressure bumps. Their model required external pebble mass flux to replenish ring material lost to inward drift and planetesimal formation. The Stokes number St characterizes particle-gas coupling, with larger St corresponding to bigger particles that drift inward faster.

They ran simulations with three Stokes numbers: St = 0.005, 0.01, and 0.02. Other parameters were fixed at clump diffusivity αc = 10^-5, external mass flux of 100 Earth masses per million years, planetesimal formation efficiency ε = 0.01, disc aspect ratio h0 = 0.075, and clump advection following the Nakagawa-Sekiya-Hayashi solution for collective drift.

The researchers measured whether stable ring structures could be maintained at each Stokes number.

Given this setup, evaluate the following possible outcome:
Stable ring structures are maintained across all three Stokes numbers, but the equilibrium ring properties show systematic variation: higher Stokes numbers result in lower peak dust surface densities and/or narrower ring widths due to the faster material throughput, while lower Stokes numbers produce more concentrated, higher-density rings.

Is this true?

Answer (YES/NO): NO